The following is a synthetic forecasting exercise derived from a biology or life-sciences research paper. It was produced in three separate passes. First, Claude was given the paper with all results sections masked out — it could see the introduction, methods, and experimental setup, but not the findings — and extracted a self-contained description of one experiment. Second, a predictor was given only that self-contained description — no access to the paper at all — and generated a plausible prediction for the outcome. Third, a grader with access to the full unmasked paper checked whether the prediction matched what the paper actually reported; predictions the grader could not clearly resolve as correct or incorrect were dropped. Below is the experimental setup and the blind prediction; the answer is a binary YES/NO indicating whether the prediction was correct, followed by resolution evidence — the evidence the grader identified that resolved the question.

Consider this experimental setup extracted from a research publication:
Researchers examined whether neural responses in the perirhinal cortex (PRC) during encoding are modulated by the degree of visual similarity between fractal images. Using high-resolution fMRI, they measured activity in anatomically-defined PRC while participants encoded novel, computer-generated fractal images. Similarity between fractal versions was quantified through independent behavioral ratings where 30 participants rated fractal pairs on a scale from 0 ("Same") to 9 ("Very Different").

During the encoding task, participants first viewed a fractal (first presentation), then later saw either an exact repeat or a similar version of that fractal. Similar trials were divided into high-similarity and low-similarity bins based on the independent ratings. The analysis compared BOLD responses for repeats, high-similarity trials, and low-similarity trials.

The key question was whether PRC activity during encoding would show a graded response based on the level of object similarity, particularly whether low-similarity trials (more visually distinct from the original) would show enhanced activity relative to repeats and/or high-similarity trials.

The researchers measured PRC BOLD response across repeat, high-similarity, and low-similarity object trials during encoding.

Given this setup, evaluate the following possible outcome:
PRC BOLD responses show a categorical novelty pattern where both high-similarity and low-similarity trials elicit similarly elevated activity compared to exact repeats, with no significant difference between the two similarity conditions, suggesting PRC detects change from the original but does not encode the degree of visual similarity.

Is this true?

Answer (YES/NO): NO